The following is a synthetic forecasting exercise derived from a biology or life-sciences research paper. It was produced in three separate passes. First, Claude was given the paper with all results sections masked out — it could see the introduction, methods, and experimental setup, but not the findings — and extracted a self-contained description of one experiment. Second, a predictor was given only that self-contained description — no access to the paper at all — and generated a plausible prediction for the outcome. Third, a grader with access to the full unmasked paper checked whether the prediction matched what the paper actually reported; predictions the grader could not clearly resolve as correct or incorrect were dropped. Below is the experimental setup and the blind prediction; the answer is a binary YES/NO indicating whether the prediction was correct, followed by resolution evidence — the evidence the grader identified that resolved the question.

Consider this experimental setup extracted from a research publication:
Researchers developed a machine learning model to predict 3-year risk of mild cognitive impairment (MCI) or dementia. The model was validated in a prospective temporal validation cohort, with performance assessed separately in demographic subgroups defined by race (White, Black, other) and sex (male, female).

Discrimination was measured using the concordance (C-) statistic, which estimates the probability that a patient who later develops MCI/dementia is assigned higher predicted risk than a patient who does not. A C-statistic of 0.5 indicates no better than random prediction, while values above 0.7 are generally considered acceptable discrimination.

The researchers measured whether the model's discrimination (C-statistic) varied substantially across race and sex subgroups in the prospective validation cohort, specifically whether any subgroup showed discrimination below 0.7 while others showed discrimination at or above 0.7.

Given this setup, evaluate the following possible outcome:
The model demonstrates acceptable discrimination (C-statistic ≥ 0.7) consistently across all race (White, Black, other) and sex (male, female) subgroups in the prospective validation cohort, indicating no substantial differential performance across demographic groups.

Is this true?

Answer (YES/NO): YES